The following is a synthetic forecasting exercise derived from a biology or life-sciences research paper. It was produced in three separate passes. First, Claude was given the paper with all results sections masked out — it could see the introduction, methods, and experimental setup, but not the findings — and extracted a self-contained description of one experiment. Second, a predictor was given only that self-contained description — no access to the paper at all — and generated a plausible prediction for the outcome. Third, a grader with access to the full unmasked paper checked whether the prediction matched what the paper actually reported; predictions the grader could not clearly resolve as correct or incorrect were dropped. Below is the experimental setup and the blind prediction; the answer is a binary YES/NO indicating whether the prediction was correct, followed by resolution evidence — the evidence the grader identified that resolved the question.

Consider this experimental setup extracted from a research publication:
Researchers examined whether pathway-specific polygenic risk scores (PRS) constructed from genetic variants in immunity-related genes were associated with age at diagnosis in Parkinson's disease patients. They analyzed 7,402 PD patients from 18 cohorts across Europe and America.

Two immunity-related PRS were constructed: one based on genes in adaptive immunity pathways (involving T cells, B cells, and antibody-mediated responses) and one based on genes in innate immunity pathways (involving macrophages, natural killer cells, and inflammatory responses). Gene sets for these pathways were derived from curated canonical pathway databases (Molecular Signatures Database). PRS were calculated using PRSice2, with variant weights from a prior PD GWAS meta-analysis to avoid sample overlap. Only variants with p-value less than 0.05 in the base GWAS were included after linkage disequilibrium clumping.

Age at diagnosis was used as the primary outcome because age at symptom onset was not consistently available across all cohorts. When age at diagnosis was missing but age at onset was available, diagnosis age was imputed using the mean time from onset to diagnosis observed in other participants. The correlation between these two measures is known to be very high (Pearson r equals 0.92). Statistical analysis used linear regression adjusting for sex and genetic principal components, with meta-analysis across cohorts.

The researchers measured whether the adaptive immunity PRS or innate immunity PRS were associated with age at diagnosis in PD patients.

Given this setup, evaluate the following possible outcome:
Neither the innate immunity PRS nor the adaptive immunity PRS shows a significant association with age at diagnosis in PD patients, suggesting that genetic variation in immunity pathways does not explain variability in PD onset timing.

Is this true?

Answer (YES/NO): YES